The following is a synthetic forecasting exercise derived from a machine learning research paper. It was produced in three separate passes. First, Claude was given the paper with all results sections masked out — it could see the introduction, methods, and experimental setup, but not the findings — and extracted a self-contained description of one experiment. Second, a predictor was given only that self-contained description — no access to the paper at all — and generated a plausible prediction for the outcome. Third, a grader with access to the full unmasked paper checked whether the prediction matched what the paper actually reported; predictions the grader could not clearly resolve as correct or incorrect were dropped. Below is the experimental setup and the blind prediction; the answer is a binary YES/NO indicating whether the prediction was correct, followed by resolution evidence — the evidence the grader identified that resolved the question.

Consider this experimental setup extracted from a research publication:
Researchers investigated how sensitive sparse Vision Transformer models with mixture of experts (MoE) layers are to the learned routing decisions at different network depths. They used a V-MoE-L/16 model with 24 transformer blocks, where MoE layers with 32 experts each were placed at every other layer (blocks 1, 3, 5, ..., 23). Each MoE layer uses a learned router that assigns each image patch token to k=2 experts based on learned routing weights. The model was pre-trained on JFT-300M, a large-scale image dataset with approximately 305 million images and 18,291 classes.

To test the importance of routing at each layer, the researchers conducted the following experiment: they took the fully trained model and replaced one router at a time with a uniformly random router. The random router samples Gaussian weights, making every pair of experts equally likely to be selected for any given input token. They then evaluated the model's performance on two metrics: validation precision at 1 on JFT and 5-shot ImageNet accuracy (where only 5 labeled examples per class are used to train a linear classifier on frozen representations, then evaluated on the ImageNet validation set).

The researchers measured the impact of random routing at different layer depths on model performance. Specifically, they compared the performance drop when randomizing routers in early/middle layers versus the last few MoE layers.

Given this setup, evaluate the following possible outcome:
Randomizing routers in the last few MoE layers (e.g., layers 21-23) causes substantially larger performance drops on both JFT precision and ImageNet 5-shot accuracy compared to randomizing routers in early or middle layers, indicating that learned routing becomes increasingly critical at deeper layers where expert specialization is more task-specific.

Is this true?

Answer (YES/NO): YES